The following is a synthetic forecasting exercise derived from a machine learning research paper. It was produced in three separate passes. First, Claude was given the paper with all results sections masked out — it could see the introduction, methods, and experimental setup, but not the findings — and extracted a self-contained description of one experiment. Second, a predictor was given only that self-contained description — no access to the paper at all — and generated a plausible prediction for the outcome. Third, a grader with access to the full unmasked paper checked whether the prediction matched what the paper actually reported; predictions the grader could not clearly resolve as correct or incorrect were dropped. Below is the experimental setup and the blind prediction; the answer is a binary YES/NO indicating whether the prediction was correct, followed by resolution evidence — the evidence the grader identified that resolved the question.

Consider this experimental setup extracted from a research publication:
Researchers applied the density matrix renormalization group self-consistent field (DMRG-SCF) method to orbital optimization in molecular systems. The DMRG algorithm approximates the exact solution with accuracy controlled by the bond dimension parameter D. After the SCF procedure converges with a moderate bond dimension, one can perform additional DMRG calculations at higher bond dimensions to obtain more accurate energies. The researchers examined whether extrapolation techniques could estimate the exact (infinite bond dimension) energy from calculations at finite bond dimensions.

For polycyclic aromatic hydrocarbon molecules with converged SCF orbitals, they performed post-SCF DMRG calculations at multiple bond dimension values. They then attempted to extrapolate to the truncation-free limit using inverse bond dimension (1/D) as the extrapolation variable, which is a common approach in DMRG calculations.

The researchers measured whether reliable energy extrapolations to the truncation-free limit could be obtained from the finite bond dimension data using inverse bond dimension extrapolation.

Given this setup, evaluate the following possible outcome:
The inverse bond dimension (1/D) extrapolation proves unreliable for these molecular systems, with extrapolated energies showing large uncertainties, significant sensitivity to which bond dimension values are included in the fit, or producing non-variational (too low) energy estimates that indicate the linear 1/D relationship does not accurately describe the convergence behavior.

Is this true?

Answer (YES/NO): NO